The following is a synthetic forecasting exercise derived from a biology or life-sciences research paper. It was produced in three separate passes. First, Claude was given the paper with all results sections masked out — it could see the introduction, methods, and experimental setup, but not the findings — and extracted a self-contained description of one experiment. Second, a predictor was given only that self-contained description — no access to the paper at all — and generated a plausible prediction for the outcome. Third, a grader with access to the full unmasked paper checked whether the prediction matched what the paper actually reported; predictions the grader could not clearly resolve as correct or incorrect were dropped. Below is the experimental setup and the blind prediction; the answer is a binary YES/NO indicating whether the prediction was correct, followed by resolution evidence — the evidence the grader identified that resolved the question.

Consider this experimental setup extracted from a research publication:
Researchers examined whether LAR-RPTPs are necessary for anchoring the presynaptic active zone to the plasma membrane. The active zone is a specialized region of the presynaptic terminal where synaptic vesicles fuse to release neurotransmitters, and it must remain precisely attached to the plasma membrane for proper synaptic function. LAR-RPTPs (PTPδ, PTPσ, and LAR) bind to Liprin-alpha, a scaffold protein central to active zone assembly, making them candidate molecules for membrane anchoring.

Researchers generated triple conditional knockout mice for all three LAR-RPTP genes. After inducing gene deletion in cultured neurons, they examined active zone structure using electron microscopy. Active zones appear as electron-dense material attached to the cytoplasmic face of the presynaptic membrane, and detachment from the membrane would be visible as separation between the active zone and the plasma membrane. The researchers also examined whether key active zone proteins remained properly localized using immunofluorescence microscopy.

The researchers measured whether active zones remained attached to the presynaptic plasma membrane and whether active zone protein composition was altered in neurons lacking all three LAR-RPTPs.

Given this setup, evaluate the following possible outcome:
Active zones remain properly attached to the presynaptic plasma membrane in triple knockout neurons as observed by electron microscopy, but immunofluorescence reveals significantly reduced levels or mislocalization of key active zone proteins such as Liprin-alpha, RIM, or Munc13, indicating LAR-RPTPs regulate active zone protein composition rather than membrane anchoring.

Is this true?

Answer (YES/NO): NO